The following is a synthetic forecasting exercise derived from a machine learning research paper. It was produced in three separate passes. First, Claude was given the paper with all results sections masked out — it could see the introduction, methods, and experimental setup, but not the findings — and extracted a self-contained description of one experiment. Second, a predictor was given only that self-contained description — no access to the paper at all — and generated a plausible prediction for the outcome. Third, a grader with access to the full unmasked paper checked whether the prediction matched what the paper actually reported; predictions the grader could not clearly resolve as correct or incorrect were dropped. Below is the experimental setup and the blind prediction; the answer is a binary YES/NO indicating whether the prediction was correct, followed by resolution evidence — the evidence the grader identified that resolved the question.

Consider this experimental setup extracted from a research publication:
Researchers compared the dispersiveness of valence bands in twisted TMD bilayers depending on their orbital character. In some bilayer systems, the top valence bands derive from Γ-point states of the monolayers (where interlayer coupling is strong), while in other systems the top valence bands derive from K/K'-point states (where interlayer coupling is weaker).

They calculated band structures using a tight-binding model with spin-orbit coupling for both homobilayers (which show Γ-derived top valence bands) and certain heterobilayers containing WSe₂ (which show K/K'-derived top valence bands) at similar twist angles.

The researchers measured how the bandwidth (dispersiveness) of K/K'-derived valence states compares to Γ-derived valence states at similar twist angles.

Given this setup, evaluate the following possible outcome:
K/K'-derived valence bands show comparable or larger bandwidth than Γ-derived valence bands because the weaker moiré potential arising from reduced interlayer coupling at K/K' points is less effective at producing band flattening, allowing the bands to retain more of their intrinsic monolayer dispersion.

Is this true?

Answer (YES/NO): YES